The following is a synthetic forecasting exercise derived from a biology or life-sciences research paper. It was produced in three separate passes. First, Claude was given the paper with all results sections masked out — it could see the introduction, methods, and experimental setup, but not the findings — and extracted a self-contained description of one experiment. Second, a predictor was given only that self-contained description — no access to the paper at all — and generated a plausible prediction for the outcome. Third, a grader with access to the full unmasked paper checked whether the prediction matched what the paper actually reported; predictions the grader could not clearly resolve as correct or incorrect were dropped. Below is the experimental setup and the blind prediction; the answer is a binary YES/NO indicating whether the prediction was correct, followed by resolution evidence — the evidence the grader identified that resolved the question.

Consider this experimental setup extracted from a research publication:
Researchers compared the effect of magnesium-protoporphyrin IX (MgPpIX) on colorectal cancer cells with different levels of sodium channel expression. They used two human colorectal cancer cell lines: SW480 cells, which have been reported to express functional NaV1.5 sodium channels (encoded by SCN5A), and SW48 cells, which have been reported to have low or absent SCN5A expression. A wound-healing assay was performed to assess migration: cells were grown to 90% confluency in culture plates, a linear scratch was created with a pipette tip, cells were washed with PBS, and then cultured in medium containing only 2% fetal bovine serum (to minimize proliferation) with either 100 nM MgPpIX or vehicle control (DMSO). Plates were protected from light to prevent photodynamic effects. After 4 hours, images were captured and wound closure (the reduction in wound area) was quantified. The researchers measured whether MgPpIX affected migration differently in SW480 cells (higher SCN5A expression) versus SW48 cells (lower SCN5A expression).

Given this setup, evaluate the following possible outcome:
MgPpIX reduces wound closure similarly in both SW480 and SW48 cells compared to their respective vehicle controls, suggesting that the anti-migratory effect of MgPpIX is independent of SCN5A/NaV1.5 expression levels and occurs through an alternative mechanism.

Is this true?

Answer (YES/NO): NO